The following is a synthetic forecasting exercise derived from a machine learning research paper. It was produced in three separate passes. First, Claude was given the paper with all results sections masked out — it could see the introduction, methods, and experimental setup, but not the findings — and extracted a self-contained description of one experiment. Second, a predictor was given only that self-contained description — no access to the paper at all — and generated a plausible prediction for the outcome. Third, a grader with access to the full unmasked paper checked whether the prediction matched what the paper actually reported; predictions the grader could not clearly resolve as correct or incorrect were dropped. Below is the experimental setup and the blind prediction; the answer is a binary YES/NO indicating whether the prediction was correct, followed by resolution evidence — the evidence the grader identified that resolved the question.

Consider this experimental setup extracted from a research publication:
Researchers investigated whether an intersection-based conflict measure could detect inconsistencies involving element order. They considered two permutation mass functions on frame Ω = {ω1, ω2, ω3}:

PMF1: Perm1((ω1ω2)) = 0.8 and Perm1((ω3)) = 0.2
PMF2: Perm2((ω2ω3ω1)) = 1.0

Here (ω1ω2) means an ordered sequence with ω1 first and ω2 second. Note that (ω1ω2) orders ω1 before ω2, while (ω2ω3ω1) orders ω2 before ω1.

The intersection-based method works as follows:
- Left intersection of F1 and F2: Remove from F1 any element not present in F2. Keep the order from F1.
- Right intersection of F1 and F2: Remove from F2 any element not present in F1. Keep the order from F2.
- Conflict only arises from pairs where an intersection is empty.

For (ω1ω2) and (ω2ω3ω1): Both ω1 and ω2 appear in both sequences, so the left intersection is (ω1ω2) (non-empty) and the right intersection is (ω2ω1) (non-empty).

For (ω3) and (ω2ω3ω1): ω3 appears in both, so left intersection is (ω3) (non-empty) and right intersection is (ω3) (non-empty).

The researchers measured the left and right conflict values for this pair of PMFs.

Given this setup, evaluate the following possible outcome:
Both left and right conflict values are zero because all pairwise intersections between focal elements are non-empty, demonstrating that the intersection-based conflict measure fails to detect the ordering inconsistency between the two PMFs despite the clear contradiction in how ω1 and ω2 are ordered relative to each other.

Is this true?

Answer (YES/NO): YES